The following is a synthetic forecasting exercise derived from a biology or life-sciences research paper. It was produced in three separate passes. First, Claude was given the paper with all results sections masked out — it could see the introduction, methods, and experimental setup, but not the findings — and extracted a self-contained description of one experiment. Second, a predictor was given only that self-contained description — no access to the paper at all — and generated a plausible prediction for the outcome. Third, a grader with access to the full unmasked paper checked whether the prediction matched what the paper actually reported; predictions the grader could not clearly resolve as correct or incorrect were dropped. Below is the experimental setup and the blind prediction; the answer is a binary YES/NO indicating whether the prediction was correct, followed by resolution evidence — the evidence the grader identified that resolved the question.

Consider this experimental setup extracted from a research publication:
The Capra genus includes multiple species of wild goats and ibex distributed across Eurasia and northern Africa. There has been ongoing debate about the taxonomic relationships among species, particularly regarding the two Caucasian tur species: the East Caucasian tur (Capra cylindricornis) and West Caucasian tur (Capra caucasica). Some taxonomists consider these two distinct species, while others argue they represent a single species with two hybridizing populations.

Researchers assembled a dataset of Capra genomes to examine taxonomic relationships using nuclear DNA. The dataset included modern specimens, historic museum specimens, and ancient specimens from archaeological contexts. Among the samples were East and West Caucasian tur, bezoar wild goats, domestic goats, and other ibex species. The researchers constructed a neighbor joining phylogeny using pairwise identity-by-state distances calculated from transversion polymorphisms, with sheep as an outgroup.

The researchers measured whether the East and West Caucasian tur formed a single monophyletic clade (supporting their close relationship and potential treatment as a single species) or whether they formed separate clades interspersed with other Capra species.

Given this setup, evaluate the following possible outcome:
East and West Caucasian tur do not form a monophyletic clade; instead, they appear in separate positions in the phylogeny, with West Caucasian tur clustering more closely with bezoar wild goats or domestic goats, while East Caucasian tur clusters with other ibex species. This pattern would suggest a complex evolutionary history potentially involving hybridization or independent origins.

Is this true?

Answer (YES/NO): NO